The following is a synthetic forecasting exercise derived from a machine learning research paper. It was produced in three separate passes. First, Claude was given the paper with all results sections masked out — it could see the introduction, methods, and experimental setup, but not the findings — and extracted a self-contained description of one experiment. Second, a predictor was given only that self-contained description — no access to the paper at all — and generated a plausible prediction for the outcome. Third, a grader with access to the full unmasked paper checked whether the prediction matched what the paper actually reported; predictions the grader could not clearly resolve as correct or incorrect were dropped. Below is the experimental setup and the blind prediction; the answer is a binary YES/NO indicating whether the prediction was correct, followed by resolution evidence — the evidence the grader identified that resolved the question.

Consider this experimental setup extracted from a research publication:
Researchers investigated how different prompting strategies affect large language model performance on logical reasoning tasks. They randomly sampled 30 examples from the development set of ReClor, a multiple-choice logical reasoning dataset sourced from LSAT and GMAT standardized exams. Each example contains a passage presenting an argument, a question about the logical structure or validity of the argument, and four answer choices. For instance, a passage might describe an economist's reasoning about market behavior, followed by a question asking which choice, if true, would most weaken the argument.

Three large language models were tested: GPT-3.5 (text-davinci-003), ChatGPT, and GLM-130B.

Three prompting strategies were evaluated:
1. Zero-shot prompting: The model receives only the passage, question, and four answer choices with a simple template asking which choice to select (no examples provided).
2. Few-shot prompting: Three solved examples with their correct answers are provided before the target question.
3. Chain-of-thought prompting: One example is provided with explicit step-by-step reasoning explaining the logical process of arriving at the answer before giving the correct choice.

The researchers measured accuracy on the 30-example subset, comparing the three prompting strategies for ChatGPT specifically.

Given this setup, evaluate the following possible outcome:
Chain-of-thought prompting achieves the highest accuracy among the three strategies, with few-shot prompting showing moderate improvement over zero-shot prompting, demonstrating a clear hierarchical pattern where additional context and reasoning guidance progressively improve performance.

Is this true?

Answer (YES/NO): NO